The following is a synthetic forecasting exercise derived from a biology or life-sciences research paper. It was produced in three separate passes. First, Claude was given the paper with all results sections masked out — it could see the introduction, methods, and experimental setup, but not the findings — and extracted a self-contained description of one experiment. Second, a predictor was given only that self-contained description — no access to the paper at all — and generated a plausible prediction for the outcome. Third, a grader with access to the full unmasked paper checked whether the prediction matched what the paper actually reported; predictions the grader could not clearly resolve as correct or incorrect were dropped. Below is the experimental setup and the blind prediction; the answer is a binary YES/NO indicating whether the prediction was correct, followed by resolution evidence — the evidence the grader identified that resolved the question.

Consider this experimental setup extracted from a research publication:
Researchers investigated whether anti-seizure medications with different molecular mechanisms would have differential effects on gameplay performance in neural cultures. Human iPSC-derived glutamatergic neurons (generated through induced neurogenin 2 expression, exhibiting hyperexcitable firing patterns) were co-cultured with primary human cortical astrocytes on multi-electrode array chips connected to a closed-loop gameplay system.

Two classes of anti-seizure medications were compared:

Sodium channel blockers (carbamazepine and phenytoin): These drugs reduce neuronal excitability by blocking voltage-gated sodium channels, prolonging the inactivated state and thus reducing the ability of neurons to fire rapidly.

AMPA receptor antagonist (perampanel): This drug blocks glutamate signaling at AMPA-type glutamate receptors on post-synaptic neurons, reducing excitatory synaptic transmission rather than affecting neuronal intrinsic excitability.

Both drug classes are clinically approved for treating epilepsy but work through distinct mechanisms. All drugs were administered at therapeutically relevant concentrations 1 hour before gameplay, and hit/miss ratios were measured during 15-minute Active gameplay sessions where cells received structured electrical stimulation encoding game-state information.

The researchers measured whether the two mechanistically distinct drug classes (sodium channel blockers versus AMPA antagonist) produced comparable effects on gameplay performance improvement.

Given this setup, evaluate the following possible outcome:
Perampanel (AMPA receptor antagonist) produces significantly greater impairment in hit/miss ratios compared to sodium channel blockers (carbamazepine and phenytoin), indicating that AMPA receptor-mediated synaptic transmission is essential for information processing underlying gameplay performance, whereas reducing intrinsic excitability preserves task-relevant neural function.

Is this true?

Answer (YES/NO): NO